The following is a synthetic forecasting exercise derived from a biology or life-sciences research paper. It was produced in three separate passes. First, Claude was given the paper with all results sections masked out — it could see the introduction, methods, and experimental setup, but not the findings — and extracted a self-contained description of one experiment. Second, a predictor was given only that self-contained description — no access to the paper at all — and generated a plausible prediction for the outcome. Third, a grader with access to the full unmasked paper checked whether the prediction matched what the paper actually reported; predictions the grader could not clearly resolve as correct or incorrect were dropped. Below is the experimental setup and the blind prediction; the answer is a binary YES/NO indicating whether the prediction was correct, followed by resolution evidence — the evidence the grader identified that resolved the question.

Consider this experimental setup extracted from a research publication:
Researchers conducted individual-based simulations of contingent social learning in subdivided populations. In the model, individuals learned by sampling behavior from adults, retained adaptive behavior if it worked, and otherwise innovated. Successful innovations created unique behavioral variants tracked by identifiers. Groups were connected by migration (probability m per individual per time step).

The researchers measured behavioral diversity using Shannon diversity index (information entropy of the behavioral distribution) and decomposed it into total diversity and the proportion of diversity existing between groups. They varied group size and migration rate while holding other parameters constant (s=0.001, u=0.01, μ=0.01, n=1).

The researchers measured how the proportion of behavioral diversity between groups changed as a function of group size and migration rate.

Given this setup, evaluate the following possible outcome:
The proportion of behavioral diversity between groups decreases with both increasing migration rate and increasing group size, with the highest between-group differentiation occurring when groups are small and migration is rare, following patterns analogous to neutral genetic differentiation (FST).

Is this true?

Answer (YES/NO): YES